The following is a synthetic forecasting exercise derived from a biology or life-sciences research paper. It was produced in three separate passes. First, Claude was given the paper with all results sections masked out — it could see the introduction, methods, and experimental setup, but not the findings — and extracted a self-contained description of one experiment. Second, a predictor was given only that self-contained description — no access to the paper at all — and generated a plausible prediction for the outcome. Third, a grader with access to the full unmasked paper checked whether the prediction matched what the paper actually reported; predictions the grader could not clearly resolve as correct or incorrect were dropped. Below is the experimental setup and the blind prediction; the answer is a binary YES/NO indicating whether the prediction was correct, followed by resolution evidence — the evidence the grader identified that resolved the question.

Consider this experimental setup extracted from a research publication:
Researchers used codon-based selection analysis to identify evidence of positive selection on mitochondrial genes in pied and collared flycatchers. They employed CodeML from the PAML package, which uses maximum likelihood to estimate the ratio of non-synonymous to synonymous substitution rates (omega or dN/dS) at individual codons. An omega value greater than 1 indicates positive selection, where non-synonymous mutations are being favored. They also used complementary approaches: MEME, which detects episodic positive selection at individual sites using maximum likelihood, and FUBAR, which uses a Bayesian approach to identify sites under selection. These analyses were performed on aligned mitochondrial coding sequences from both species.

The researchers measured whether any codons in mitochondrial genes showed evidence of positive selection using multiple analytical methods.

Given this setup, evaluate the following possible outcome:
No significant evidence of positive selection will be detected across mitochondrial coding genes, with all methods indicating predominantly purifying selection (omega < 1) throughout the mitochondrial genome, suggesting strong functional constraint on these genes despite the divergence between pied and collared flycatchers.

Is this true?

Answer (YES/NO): NO